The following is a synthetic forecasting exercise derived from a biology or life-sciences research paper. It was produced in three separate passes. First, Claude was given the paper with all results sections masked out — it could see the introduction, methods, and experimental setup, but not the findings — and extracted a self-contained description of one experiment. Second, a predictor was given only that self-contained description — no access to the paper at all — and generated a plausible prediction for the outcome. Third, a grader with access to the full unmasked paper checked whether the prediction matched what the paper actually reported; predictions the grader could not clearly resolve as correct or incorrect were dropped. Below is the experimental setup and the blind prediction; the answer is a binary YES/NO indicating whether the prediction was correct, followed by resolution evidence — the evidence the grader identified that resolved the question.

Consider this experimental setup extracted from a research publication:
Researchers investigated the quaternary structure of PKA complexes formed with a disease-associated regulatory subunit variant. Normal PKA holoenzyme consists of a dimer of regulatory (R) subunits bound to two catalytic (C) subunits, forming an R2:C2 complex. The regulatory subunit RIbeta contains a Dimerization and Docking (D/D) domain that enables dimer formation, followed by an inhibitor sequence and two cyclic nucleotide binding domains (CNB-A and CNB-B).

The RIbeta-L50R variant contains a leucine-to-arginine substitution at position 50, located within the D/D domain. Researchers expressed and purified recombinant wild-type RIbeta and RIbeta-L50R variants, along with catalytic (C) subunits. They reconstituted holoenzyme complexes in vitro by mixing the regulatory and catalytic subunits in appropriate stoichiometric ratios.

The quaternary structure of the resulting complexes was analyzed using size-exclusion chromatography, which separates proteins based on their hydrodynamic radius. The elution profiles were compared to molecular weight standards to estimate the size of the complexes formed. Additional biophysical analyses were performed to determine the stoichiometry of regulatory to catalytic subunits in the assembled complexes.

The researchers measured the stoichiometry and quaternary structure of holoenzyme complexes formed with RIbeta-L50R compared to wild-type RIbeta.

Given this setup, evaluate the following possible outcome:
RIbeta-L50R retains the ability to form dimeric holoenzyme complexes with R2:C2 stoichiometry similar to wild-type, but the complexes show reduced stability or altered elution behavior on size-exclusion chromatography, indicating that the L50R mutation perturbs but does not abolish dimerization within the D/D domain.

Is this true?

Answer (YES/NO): NO